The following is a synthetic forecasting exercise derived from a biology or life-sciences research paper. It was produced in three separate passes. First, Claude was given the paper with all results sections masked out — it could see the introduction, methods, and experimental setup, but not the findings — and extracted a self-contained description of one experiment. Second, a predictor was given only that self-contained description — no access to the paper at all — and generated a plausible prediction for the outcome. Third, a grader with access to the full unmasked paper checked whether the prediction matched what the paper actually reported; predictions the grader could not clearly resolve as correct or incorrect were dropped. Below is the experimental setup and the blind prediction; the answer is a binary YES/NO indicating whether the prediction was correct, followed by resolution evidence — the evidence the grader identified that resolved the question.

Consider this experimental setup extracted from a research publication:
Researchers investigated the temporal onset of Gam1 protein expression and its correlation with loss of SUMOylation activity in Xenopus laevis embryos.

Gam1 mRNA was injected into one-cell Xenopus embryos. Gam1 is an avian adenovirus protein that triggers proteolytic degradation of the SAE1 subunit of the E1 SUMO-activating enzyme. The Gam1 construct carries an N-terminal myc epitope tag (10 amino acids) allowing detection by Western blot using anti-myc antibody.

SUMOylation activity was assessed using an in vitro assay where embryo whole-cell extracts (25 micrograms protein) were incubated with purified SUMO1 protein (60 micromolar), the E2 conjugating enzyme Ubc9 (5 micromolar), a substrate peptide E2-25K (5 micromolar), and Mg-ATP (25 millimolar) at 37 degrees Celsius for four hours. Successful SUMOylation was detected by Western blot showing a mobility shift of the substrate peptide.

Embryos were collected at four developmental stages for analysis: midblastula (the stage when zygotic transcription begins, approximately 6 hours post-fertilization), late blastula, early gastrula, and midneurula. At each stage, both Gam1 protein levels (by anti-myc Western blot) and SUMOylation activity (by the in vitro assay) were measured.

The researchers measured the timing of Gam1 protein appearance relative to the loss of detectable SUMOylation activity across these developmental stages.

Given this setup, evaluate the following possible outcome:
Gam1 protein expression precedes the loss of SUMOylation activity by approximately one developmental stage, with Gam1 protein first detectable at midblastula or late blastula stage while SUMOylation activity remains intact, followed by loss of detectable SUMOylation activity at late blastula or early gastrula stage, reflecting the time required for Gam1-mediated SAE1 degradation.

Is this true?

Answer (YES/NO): NO